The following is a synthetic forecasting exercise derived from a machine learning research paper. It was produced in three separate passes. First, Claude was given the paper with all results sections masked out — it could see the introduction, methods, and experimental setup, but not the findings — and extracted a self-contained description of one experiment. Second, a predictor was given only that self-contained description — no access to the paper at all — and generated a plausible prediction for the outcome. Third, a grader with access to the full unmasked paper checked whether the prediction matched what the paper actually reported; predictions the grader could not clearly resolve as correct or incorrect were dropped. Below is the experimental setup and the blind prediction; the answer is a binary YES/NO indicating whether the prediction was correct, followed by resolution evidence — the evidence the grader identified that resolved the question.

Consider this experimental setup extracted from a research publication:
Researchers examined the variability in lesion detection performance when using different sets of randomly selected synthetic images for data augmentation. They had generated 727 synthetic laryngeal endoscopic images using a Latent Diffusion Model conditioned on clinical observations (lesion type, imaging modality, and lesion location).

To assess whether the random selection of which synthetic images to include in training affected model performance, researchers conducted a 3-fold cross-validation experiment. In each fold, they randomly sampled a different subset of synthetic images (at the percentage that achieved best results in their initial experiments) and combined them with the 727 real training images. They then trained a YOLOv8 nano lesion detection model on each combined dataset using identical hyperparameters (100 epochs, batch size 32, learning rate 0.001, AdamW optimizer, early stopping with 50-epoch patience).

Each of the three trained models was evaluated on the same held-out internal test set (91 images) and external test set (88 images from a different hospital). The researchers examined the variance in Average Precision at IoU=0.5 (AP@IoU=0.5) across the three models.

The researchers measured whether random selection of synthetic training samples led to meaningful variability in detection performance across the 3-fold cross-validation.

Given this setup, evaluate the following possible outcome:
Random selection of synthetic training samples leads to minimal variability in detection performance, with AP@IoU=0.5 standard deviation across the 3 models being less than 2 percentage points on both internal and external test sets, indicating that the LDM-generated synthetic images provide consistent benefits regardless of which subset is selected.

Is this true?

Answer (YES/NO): NO